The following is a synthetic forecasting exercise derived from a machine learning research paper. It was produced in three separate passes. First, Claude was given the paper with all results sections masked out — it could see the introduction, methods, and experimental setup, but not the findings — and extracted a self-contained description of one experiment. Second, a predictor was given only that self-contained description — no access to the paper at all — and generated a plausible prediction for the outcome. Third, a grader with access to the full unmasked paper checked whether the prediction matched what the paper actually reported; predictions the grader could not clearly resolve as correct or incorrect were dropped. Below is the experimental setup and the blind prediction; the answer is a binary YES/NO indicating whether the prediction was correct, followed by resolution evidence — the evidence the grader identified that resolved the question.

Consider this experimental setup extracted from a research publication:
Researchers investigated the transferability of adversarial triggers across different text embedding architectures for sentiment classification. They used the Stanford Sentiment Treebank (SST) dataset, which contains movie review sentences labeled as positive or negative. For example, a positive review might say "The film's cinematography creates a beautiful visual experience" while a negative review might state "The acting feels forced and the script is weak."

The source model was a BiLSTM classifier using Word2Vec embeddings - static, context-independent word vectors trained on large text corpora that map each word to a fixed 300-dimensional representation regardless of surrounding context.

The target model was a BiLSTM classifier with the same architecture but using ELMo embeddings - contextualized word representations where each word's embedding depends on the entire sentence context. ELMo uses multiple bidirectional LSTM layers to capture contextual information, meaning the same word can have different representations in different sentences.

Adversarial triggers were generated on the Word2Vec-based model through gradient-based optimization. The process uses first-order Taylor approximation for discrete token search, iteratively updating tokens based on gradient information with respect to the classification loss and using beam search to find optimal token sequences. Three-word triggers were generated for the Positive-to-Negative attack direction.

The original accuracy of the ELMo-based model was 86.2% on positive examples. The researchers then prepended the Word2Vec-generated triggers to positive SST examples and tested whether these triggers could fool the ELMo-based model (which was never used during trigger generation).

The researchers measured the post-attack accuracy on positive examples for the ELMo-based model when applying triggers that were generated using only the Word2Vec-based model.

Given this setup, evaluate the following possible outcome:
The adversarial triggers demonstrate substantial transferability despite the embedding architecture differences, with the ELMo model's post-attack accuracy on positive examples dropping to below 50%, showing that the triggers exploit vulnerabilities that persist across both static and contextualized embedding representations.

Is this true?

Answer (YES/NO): YES